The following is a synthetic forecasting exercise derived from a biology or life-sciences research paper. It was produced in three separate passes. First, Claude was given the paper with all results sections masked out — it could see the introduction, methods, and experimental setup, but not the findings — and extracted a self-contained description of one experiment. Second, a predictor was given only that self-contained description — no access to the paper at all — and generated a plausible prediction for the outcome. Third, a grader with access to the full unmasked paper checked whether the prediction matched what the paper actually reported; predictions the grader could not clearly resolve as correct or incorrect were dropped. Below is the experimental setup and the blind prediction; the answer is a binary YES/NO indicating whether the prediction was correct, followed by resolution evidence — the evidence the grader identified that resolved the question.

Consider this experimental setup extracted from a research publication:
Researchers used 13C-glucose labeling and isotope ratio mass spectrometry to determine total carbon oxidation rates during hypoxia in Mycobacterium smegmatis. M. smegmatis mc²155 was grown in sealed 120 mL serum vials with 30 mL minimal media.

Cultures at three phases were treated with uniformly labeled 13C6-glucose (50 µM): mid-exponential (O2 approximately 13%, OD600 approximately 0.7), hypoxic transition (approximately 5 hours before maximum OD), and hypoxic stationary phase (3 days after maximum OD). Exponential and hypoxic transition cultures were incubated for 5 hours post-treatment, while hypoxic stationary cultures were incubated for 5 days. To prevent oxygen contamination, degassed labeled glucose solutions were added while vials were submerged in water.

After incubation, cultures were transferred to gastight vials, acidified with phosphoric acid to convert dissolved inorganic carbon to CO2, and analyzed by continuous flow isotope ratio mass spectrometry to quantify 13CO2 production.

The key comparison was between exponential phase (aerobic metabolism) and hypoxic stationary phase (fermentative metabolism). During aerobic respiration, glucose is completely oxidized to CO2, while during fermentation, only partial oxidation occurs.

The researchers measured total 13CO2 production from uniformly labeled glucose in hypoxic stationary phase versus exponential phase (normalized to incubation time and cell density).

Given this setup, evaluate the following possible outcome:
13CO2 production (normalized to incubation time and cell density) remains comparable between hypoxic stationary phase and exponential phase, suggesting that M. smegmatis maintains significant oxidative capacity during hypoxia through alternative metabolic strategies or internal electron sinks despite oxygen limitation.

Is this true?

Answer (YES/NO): NO